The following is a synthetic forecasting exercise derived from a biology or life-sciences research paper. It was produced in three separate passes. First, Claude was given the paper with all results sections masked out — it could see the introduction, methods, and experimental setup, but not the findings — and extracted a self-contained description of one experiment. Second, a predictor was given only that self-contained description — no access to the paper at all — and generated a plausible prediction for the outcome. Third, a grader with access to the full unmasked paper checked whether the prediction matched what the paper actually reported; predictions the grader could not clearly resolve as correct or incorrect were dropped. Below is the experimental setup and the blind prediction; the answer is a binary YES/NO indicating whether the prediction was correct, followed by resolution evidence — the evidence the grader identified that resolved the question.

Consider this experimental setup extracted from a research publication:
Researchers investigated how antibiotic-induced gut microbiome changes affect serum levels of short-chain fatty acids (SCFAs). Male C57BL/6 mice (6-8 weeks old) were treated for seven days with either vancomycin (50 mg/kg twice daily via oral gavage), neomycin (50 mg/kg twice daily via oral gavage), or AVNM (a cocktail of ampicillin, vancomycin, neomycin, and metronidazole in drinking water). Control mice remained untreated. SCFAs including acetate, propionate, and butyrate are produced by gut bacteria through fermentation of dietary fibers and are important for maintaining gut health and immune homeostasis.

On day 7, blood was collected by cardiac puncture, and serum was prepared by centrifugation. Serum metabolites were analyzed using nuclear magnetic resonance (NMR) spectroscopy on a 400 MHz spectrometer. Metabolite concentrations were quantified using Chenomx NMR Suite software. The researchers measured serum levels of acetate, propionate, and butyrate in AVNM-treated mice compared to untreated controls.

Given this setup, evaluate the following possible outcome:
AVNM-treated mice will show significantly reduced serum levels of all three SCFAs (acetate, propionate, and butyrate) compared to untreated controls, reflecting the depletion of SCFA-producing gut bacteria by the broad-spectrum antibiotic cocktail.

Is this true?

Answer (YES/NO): YES